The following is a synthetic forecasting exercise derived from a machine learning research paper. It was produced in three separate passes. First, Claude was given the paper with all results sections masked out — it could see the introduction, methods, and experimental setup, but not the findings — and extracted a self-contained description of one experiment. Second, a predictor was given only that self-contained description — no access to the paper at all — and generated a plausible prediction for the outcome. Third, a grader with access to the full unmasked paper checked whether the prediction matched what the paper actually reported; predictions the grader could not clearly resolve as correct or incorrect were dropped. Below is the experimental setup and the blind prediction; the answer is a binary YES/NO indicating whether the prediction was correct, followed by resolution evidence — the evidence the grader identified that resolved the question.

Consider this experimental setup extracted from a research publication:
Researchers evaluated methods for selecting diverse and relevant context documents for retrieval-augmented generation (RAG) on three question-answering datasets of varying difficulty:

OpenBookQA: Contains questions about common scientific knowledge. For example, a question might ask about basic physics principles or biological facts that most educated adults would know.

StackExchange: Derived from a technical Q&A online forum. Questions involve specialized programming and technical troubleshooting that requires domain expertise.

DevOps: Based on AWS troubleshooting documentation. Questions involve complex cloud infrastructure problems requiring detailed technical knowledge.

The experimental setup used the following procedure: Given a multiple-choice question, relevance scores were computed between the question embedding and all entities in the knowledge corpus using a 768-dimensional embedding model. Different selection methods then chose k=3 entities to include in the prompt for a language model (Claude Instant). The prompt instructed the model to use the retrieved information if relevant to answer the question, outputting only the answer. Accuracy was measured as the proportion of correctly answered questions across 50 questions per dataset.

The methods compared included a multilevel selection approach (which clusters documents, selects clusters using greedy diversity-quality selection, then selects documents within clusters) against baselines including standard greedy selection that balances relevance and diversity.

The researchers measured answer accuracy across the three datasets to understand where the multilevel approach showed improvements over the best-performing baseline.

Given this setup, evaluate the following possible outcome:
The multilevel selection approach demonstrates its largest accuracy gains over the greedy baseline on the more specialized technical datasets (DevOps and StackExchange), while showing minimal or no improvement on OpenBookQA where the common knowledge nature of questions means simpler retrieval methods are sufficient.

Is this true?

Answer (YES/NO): NO